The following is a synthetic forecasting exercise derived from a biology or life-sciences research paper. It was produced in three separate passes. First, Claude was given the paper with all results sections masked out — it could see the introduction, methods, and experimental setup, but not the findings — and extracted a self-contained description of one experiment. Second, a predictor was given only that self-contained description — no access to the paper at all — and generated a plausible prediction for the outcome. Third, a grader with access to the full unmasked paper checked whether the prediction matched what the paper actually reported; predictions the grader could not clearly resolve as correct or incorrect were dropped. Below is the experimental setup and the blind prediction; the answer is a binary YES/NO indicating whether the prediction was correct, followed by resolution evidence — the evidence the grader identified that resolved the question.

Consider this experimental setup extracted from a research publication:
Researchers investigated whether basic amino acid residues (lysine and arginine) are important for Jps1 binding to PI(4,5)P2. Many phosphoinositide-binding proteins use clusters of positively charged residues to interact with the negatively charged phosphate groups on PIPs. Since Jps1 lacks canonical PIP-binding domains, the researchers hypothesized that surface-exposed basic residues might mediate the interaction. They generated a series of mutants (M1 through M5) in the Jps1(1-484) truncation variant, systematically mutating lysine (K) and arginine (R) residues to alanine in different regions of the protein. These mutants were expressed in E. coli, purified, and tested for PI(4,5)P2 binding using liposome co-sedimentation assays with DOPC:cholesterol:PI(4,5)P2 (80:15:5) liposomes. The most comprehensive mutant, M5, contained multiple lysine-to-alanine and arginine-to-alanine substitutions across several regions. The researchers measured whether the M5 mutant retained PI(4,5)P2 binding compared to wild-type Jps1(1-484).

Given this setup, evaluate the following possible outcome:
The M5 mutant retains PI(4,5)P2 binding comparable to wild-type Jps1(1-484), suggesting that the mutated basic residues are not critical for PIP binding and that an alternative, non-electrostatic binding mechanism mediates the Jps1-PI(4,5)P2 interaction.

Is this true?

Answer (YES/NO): NO